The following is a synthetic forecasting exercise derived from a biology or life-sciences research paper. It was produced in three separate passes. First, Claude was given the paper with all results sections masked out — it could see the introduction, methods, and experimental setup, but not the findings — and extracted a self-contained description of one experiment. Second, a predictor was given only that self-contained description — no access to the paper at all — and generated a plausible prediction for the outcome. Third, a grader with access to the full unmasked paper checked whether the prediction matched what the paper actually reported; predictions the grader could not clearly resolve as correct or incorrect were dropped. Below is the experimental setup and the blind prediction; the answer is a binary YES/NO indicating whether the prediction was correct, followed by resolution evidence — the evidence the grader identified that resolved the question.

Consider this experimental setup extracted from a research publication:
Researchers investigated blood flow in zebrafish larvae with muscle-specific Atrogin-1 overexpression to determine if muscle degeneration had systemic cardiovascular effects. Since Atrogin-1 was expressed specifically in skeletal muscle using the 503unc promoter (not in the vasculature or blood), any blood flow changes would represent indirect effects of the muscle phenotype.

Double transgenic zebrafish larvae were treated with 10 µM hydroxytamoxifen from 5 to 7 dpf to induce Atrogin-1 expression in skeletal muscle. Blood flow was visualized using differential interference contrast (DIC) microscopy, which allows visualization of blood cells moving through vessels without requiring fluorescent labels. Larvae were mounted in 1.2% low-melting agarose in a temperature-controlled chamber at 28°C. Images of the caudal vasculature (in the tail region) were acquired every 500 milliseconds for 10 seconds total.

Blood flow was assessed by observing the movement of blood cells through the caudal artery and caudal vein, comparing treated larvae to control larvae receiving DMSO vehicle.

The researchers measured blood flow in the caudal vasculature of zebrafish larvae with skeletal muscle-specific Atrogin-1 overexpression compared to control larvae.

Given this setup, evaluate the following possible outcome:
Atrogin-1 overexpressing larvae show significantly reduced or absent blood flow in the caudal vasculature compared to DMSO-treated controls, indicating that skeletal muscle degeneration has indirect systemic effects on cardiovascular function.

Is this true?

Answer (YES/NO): NO